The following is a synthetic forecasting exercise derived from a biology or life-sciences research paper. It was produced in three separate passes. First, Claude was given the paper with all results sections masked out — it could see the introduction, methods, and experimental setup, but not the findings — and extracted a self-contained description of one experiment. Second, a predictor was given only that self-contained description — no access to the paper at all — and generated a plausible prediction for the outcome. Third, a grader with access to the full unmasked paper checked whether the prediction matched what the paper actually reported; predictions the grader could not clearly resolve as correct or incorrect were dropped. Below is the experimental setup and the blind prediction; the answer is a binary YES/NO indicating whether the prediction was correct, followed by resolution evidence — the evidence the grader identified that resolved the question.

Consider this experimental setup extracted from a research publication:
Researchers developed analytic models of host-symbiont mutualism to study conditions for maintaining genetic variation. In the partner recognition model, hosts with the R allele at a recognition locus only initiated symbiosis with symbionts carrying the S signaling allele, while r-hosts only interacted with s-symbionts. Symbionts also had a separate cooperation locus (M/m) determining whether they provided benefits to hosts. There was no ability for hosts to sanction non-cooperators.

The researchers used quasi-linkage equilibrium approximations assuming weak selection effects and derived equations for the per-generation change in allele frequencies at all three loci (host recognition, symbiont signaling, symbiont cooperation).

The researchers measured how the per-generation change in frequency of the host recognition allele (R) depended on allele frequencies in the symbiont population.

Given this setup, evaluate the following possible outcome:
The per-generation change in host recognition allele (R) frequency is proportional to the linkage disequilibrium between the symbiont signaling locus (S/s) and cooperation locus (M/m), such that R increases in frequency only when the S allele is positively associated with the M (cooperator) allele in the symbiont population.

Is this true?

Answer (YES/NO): NO